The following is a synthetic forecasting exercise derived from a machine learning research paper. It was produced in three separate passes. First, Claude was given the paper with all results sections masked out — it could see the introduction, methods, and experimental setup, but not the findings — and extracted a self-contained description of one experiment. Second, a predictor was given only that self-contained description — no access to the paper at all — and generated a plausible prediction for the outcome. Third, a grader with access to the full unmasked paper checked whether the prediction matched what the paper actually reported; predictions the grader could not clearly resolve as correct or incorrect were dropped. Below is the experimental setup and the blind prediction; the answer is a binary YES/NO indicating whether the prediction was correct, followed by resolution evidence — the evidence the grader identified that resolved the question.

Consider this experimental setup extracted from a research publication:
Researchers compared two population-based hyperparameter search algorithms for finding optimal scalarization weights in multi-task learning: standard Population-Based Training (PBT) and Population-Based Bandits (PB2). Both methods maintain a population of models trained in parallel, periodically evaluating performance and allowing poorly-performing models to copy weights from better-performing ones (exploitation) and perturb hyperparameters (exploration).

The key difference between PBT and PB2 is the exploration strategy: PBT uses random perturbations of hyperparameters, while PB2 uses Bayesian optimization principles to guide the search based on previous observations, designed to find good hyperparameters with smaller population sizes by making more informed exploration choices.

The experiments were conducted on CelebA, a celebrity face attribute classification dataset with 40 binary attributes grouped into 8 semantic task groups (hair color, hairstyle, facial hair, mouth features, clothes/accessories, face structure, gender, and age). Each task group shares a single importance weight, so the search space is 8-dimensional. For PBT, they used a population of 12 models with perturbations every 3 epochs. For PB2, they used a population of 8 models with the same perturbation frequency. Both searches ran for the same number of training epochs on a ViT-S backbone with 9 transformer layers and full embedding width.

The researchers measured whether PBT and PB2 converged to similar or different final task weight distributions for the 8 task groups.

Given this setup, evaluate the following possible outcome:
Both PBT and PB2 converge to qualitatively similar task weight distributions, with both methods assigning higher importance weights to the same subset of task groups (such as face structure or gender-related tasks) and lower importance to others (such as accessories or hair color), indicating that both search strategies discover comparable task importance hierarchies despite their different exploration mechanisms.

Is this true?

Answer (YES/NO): NO